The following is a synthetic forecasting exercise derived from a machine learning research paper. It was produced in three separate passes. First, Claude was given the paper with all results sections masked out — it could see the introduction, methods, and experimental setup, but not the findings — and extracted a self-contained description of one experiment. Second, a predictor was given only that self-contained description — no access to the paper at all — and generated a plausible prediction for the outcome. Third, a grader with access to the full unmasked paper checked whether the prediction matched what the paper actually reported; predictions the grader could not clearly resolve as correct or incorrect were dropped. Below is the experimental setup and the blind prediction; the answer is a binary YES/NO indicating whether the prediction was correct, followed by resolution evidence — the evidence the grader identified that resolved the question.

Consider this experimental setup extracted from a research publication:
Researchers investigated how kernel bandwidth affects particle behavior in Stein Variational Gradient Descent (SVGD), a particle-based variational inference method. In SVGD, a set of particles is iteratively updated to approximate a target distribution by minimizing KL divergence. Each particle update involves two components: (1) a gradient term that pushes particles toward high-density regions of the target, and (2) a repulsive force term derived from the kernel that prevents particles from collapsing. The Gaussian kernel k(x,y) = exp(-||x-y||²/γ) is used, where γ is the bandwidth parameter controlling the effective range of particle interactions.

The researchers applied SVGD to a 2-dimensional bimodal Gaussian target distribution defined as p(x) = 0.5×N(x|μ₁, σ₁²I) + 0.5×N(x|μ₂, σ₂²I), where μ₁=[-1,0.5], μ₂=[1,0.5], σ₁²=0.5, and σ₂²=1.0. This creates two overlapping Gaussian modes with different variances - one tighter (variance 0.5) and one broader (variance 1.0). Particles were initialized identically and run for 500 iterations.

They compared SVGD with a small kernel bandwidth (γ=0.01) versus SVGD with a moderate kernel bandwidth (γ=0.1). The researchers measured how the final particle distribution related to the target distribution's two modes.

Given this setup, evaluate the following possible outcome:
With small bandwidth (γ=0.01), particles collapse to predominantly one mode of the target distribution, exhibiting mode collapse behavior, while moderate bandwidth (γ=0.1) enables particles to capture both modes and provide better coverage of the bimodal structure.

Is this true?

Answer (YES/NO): NO